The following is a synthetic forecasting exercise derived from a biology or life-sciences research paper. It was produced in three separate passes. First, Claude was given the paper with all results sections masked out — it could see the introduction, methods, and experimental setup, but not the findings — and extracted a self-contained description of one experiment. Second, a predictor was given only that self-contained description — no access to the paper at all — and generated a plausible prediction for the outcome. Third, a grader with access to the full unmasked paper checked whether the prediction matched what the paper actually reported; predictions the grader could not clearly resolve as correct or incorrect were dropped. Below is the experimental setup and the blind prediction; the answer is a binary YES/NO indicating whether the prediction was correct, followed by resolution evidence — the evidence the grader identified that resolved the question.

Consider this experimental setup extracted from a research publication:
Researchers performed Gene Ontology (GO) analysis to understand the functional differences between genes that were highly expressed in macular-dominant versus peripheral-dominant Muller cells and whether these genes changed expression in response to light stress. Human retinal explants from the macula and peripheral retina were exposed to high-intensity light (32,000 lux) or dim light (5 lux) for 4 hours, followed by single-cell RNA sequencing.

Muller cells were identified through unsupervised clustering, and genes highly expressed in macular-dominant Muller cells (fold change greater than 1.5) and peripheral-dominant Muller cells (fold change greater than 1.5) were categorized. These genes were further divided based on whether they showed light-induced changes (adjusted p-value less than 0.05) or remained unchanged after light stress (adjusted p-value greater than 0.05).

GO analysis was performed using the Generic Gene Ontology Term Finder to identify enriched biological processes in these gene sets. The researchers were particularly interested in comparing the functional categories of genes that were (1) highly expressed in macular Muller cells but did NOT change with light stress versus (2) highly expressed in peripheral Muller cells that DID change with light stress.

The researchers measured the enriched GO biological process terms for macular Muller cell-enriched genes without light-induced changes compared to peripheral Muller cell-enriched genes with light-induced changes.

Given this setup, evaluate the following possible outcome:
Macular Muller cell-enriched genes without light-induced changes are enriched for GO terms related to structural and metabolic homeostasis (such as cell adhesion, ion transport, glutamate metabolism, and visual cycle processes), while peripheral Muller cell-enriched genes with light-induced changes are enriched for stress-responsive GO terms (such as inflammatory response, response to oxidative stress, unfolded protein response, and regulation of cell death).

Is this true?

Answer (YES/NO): NO